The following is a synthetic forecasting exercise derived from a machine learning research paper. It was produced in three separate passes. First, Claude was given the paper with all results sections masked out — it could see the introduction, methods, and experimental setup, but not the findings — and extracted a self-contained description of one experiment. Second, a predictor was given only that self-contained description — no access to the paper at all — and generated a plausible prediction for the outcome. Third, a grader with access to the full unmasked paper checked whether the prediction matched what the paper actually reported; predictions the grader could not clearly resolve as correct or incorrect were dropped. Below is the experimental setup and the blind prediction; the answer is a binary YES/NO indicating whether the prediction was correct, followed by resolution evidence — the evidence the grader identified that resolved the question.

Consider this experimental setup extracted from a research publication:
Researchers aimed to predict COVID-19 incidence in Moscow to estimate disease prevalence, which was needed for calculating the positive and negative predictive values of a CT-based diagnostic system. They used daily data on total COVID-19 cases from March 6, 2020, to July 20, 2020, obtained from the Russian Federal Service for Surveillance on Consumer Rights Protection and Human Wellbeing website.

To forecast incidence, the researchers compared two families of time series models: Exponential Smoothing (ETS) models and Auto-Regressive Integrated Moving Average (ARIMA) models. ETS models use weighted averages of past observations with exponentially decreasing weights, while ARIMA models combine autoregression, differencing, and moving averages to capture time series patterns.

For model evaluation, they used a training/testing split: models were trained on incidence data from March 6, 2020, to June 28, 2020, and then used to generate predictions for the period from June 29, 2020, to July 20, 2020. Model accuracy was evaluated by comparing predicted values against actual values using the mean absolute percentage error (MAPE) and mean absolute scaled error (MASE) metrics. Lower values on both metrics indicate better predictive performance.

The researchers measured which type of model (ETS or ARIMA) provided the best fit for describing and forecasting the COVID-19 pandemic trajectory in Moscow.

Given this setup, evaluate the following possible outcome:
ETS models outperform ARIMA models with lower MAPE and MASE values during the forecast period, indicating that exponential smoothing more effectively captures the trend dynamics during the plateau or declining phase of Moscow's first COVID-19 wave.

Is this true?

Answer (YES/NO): NO